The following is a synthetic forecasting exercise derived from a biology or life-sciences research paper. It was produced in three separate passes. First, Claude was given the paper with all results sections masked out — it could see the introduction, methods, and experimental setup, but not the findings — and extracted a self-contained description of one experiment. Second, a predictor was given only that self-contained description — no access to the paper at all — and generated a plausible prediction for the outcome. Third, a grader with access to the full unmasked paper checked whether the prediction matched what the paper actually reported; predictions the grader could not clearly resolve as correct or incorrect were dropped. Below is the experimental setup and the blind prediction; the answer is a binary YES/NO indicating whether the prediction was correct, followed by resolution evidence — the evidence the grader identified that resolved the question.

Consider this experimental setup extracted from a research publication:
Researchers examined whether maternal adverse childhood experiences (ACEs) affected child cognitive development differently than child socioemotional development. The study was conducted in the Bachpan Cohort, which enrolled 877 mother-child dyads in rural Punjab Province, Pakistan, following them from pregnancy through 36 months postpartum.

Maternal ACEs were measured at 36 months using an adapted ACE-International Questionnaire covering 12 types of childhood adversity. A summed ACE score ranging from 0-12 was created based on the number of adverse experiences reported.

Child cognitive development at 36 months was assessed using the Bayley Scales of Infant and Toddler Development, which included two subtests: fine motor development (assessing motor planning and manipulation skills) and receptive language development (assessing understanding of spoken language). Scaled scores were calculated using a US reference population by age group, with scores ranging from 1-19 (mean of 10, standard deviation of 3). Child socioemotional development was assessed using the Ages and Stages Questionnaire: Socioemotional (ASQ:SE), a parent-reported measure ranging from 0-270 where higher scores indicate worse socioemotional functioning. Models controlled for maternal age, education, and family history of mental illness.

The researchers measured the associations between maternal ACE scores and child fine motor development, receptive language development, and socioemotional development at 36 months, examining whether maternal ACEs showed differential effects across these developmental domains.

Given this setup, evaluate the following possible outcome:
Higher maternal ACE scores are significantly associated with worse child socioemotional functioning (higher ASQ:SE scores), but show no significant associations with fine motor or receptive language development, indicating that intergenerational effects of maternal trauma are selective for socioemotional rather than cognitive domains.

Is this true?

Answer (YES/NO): NO